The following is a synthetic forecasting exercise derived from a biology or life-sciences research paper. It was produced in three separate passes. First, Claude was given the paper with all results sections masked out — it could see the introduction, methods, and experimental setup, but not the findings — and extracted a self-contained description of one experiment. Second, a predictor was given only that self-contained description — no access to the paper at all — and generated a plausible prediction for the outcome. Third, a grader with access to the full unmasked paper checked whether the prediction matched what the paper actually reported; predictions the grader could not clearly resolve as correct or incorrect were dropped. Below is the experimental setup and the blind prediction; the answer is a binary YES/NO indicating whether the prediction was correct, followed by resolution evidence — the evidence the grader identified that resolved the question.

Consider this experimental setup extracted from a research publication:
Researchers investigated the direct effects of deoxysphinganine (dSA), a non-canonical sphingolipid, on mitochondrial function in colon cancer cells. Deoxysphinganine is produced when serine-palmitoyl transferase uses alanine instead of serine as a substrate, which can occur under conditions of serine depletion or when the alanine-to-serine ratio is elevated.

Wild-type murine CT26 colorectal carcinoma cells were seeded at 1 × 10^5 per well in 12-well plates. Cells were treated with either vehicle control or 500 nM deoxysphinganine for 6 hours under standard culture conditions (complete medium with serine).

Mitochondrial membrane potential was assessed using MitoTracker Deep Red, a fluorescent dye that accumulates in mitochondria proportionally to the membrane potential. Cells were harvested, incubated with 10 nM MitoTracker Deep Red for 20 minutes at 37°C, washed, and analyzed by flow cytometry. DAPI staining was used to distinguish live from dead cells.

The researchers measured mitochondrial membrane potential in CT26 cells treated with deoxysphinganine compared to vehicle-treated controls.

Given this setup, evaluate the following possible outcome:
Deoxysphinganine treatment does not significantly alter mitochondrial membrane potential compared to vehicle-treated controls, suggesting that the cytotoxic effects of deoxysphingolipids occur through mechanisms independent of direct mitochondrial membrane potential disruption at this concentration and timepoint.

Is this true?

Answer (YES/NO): NO